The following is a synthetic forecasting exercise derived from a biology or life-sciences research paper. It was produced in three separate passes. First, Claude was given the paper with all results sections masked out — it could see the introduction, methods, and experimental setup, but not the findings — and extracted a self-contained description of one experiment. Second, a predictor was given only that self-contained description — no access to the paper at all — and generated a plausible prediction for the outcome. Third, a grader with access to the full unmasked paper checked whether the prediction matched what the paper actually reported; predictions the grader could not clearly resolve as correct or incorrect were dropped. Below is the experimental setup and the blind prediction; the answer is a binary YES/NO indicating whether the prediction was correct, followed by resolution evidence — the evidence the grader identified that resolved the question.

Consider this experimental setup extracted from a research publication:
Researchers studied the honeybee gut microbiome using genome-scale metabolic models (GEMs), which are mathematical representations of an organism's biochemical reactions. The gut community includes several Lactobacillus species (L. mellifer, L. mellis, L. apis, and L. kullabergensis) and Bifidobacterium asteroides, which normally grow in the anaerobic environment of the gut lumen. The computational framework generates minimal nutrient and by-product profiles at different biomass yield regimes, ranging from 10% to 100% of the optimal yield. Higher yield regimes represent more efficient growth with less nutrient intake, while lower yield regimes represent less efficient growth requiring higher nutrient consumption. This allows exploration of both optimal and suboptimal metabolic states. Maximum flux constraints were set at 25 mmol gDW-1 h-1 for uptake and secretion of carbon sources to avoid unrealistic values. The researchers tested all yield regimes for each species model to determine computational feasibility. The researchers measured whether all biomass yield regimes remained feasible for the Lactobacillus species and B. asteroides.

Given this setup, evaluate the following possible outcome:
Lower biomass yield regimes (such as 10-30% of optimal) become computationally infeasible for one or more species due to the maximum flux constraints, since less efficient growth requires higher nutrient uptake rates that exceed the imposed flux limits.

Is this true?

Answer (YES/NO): YES